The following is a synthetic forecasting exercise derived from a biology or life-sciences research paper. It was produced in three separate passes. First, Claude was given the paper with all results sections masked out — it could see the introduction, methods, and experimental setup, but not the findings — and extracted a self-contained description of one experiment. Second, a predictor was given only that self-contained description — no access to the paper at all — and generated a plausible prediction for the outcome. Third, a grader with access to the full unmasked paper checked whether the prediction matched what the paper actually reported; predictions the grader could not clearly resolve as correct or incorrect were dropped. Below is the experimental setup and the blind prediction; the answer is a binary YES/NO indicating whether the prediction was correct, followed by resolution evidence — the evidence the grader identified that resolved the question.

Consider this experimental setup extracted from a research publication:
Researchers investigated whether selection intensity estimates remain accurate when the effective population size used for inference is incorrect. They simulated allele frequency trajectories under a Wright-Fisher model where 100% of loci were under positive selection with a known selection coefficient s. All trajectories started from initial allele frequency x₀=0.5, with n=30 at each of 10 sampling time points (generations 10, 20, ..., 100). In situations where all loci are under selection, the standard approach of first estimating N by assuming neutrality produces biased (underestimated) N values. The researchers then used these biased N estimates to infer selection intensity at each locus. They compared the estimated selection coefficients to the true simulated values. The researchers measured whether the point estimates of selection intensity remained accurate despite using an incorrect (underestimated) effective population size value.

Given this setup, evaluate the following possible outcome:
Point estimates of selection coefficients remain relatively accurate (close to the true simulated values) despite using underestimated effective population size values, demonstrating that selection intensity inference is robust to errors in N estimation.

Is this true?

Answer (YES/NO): YES